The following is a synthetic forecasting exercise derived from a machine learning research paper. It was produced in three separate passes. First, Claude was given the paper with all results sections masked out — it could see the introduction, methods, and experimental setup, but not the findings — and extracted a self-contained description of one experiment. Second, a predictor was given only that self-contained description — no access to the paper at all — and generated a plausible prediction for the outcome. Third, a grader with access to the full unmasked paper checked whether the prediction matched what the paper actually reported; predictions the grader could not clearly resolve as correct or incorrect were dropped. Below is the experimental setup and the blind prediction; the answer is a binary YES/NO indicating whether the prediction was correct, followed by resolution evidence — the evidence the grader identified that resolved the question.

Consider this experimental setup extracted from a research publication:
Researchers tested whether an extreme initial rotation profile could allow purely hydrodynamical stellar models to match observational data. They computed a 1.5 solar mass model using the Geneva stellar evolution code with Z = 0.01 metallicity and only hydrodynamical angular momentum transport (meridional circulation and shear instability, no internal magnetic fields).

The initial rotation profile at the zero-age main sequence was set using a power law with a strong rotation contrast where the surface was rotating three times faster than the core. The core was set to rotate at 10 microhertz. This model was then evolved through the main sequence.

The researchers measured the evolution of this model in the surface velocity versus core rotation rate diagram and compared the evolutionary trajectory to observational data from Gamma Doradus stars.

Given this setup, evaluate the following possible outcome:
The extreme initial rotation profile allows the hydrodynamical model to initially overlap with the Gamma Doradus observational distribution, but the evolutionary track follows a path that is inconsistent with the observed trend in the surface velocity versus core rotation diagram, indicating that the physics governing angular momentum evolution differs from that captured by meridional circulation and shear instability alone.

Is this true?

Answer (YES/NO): YES